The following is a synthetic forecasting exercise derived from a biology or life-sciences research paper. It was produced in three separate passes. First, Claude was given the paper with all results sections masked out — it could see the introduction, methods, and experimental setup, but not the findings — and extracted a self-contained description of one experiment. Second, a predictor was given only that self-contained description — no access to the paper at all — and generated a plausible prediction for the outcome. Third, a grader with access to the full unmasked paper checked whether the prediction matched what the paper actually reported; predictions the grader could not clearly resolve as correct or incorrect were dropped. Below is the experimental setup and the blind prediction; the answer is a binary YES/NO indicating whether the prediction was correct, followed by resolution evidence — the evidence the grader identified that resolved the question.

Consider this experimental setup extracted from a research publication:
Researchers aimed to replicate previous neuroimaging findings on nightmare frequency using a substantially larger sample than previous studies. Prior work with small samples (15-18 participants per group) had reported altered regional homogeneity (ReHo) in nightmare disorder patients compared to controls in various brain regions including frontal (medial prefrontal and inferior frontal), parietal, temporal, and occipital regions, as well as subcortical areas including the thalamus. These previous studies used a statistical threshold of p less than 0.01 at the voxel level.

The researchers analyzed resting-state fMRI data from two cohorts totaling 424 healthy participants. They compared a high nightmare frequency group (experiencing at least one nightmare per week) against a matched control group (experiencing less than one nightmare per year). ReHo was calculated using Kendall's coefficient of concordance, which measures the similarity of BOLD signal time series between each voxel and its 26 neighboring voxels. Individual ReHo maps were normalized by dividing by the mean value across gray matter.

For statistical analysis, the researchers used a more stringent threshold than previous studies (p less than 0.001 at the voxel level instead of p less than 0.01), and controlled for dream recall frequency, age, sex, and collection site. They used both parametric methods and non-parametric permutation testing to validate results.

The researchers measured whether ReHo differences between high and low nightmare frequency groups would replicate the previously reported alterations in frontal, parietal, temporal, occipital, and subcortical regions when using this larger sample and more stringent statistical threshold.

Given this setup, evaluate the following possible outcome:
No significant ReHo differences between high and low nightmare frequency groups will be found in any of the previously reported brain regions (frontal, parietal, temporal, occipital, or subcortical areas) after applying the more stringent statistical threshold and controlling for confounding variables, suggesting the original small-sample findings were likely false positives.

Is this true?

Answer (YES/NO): YES